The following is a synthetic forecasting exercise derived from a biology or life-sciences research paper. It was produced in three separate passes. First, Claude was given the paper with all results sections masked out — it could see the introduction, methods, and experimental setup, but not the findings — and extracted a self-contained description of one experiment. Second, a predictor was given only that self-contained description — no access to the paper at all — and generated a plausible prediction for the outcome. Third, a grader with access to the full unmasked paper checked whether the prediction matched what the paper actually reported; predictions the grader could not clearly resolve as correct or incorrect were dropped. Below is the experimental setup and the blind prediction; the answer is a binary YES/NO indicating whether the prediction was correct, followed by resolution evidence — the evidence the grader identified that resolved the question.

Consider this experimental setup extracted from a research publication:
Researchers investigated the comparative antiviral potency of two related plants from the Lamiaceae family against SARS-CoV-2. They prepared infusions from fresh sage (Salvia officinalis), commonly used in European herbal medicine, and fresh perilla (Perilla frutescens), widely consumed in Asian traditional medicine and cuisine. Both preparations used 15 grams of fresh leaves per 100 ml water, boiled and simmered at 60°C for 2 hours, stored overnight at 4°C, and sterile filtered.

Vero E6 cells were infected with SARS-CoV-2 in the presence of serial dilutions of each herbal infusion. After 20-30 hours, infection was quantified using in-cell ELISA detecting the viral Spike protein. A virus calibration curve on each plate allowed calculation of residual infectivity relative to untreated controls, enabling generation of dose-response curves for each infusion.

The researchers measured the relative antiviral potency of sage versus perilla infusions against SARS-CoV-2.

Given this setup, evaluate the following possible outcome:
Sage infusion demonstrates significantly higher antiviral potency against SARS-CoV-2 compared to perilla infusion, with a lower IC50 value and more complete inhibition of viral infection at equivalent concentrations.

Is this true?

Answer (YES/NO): NO